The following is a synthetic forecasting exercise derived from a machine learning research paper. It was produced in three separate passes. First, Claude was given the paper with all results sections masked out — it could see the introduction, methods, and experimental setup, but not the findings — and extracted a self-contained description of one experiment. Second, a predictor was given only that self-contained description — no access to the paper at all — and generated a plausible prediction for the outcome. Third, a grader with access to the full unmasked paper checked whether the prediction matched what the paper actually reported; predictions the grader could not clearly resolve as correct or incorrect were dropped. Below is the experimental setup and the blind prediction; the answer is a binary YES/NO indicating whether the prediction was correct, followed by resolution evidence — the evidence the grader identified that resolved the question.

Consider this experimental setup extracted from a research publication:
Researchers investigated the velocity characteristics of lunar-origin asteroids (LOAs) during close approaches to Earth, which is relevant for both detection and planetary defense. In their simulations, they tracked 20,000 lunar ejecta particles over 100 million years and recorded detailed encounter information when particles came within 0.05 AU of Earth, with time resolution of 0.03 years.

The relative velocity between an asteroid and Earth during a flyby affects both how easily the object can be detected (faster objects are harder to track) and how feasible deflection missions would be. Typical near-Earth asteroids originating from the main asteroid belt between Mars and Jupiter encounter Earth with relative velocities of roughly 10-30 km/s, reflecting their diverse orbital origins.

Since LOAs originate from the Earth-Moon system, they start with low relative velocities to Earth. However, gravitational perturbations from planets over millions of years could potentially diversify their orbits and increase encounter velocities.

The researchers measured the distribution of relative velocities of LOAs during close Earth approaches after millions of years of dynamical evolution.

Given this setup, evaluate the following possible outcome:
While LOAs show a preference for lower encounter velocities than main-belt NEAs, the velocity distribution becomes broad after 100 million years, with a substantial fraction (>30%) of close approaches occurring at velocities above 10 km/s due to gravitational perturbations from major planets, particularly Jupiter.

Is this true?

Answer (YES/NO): NO